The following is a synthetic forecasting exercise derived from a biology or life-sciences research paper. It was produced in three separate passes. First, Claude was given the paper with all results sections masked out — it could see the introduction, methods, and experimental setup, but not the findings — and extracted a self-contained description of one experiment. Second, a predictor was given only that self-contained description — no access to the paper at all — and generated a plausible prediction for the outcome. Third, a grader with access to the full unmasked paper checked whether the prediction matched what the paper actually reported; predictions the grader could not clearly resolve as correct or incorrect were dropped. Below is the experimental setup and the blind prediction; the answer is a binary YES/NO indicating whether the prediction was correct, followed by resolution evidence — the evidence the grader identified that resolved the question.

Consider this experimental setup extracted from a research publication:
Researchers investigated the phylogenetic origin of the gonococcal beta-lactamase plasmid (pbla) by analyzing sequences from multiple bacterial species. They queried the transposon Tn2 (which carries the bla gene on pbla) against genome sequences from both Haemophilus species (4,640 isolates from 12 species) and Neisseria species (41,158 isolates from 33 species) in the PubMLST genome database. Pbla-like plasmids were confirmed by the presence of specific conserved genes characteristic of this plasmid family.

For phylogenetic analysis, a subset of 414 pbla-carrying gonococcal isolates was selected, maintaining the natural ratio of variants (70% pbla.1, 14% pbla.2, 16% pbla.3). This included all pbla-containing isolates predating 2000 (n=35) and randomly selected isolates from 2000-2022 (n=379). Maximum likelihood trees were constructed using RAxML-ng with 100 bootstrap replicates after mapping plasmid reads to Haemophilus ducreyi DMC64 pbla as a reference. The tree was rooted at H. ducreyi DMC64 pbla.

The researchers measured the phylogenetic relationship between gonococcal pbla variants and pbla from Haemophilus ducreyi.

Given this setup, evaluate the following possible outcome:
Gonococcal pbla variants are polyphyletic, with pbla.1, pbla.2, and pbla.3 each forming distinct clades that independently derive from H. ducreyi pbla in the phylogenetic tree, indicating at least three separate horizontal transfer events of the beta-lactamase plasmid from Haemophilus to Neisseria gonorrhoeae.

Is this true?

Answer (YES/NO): NO